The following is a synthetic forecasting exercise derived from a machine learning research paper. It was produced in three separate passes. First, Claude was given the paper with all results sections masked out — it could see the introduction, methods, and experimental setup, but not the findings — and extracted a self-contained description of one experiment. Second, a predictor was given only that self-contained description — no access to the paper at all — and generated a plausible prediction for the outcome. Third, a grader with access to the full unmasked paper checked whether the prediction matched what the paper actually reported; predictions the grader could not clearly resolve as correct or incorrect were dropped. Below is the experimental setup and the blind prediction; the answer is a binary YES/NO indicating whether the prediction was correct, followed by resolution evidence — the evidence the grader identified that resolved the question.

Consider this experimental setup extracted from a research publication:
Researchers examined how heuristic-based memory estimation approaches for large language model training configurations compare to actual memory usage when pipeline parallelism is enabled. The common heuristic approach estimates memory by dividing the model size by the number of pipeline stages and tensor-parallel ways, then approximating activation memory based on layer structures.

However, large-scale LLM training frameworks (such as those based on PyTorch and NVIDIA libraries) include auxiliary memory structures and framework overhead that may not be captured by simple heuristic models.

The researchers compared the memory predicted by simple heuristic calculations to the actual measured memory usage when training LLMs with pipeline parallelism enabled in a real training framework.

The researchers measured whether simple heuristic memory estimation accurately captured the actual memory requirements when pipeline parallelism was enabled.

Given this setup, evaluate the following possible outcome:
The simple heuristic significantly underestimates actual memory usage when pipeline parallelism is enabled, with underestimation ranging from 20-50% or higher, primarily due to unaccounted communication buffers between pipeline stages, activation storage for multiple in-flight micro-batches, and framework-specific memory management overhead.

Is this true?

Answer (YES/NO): NO